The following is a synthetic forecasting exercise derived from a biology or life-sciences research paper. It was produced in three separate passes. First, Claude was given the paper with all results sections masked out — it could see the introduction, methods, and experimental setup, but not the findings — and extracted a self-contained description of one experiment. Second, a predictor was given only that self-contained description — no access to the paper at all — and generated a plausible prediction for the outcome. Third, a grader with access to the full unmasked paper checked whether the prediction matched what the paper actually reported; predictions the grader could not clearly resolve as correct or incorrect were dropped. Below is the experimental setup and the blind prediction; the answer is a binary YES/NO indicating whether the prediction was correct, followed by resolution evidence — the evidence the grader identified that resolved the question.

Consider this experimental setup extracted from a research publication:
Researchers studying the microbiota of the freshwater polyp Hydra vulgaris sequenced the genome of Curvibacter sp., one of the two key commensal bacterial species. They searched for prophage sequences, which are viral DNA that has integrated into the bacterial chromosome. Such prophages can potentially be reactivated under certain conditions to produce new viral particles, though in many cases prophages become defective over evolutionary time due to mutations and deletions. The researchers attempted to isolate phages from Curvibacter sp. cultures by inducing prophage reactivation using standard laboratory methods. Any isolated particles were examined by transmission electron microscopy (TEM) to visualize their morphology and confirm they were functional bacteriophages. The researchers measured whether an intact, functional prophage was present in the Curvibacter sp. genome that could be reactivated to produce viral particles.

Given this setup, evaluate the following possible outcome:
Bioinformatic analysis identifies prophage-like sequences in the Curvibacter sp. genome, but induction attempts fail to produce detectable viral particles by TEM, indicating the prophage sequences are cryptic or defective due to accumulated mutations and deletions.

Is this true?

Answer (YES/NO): NO